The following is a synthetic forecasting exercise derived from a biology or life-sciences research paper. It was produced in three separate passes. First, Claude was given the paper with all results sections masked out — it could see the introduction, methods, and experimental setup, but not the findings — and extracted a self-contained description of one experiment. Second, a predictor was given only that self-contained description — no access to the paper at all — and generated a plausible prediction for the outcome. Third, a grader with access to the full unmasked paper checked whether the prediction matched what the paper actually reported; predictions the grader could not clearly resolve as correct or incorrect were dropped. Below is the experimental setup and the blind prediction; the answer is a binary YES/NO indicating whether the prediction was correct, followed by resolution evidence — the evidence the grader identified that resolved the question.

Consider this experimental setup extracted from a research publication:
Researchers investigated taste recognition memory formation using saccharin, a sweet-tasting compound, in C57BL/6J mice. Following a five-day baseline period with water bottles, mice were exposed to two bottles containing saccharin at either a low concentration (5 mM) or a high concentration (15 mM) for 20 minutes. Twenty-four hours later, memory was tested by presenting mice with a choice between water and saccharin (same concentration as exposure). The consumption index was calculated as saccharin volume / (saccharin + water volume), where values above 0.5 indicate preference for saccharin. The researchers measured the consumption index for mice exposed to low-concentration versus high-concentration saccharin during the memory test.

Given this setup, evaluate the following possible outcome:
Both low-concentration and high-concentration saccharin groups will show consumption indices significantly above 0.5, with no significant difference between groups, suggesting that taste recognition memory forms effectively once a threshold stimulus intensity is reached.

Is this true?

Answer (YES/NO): NO